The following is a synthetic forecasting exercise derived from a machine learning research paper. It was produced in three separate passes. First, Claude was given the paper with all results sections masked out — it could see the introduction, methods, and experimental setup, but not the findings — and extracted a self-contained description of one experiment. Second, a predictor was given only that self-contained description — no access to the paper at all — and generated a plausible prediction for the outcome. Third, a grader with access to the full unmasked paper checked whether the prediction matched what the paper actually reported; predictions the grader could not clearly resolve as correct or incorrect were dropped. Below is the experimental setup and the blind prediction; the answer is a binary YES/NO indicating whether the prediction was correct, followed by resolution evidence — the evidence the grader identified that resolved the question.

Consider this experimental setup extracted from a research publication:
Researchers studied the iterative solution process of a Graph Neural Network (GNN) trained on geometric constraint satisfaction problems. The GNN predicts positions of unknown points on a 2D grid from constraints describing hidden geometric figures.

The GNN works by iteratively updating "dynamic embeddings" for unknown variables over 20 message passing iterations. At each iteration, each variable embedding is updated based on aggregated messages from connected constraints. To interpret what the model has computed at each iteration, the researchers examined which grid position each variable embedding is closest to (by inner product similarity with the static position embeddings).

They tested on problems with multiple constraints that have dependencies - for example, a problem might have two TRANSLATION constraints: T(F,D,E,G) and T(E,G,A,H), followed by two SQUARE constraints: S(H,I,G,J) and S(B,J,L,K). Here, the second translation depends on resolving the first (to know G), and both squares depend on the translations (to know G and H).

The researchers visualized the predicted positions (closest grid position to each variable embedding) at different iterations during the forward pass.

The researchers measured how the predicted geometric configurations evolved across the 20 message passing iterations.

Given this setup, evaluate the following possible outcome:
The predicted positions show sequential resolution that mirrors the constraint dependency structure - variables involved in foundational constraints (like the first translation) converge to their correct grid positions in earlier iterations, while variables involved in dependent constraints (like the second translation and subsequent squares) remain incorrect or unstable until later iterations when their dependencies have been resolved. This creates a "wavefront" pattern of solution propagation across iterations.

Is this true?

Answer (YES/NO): YES